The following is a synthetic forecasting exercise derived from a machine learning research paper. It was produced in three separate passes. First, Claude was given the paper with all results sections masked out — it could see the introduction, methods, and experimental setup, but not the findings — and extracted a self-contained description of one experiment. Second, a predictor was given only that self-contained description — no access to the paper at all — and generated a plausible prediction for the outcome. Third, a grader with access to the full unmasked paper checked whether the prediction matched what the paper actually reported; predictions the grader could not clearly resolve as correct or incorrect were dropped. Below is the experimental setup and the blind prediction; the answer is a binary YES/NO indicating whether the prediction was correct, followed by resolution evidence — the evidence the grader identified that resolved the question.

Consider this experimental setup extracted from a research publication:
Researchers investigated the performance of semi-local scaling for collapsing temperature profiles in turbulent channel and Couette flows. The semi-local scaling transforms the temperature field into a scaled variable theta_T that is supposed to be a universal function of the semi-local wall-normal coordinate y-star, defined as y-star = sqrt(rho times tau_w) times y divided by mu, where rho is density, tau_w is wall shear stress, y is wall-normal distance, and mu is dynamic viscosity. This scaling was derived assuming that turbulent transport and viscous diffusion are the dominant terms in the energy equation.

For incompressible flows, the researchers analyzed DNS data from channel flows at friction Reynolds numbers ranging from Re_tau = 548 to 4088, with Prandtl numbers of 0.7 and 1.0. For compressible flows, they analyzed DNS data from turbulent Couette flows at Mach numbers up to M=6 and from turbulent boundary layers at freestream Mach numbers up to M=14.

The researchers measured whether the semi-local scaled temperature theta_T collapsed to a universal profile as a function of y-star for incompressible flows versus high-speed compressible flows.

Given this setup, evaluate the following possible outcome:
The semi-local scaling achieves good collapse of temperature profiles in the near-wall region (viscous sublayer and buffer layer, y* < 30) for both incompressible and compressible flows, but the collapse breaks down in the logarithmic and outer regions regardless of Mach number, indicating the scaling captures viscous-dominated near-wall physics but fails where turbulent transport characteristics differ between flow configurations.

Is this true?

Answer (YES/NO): NO